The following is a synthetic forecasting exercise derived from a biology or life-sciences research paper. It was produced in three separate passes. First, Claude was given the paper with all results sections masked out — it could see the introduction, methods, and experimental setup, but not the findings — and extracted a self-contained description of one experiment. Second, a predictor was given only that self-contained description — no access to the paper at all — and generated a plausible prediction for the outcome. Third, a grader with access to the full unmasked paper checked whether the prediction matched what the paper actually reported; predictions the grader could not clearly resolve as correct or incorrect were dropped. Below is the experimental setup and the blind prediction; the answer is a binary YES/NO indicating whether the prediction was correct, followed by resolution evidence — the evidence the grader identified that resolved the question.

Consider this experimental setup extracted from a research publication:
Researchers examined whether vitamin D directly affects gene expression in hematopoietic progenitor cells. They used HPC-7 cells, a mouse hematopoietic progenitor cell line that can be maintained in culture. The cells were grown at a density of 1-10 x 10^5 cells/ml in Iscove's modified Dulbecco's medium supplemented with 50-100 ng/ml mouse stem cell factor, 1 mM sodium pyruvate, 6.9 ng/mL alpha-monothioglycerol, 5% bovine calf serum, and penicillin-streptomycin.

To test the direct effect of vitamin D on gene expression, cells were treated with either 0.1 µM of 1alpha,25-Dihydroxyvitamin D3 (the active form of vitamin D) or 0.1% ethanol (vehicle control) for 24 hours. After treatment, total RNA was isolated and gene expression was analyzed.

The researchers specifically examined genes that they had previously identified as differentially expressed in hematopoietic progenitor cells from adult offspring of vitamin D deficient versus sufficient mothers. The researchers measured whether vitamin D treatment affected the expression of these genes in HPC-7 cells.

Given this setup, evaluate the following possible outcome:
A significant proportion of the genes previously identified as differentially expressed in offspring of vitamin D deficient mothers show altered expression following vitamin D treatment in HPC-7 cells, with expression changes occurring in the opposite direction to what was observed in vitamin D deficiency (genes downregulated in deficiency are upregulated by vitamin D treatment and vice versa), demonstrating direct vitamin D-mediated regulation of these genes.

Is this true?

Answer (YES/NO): NO